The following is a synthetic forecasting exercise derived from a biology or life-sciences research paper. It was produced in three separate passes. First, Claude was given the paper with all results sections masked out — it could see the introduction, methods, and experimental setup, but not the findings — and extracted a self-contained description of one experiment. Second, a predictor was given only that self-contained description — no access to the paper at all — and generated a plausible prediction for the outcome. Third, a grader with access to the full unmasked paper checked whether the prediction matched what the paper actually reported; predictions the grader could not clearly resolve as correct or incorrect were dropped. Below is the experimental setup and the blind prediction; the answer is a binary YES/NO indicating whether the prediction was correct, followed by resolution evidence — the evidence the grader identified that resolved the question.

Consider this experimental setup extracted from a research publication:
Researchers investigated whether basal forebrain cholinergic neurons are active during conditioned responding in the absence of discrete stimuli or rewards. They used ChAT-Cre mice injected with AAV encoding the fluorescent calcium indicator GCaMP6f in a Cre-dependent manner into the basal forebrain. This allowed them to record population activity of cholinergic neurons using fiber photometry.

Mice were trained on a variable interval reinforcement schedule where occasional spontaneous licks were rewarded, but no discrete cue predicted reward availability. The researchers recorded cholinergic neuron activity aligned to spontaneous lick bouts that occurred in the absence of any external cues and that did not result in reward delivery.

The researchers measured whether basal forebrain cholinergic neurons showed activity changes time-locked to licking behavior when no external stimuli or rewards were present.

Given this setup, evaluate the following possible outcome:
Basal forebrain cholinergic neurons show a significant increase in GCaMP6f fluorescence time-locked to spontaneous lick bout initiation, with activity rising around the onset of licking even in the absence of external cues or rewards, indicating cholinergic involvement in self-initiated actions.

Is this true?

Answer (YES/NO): YES